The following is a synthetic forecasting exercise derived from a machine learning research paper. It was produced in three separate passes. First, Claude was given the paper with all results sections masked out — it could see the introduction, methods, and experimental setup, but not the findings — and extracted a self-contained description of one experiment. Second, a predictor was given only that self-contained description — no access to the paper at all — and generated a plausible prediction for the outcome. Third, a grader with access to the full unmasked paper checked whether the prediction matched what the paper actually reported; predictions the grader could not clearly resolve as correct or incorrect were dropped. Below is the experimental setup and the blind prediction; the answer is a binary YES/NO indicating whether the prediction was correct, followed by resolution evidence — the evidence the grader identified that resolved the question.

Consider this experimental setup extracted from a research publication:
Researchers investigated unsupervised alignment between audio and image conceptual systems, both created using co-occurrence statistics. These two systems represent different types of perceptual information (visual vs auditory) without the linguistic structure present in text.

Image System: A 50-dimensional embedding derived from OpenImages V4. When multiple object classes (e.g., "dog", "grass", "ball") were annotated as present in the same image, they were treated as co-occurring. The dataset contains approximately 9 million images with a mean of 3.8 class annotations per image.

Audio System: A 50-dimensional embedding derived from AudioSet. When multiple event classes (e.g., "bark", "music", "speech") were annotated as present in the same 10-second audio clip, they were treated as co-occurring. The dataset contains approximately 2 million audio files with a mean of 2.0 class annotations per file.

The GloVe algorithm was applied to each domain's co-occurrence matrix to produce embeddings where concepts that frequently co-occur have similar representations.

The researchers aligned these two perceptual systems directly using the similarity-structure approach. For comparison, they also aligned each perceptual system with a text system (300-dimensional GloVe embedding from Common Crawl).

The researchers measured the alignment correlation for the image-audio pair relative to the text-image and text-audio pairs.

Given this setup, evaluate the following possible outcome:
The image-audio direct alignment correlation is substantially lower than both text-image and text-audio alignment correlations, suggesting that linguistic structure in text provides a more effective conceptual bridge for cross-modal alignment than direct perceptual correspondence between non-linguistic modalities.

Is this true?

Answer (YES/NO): NO